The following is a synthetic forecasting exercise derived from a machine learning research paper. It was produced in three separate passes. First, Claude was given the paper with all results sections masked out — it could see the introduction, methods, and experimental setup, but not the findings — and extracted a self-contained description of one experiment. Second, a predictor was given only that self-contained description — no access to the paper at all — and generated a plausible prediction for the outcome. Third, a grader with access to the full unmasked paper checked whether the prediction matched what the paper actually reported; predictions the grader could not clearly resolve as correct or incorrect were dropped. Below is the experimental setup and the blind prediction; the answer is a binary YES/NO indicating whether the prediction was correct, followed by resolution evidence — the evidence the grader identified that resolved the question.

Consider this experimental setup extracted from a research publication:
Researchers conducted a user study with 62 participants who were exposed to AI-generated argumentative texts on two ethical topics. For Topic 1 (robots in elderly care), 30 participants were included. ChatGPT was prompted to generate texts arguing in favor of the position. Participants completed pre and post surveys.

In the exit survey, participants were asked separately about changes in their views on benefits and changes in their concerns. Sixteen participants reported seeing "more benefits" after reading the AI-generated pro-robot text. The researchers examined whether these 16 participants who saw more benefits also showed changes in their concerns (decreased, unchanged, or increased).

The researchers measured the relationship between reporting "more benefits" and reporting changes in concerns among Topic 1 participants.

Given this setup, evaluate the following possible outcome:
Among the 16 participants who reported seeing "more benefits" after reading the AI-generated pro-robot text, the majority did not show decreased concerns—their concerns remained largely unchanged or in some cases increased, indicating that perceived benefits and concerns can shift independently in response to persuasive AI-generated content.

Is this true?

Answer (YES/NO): NO